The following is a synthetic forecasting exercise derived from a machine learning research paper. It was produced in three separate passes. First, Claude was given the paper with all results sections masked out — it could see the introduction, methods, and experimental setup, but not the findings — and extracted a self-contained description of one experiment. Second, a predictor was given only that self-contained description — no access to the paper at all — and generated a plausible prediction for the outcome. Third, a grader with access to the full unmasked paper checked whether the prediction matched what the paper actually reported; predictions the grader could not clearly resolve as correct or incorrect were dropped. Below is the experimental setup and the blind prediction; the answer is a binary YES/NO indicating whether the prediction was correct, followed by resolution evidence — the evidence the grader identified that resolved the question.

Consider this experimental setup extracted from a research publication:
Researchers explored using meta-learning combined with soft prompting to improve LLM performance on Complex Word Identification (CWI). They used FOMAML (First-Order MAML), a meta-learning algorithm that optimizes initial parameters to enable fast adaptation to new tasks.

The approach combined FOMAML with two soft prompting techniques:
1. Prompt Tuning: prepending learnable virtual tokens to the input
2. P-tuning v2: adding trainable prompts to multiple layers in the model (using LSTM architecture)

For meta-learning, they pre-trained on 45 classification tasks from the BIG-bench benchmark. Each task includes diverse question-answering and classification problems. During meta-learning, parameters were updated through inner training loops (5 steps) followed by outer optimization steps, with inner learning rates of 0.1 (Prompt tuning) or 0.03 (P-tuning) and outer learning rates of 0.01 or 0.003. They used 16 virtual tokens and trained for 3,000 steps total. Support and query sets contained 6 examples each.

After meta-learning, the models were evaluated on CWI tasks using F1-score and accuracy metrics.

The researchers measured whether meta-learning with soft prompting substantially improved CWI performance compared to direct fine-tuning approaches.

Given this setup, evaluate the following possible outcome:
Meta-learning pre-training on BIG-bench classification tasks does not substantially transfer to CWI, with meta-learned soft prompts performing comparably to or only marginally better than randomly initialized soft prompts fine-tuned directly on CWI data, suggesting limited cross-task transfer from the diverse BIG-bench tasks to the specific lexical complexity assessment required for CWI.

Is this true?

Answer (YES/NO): YES